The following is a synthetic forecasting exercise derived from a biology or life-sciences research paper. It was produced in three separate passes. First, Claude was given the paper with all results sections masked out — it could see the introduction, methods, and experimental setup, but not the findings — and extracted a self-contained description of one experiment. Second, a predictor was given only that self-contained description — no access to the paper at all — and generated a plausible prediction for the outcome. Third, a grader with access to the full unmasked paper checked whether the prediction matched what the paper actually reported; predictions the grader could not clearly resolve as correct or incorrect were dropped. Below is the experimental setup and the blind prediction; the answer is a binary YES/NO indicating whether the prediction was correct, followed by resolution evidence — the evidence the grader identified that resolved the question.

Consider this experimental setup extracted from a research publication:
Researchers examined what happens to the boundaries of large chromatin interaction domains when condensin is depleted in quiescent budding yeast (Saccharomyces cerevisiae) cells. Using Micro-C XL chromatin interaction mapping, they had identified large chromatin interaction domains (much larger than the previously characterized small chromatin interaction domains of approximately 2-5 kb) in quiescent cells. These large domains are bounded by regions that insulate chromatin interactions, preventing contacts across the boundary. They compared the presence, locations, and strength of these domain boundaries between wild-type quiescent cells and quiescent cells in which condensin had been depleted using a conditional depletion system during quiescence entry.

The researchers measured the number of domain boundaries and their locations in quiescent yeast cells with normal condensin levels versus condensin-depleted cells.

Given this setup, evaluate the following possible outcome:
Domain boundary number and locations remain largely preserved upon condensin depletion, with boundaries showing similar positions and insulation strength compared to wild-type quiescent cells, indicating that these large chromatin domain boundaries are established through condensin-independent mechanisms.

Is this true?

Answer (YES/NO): NO